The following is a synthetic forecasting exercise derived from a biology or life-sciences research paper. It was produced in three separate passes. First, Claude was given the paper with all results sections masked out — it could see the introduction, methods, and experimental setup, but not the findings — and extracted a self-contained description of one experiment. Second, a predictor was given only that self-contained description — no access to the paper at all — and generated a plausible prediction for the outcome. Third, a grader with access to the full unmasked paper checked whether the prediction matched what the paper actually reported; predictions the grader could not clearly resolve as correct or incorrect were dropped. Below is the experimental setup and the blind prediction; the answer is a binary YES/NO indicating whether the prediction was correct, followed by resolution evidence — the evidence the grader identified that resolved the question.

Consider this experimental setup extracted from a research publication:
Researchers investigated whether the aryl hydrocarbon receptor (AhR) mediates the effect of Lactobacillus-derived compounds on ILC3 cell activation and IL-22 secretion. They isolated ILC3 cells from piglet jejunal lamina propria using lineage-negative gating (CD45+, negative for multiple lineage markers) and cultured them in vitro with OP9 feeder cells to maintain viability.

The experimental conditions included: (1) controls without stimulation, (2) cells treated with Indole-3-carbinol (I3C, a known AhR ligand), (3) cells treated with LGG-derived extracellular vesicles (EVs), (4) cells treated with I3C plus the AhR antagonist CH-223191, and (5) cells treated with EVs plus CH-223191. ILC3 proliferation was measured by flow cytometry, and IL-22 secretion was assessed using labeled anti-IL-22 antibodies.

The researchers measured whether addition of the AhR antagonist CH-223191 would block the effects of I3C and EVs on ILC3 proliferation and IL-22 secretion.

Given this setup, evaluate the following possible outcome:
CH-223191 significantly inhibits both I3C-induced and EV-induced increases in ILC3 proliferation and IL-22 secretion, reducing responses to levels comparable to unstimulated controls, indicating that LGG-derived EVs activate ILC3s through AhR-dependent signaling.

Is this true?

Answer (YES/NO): YES